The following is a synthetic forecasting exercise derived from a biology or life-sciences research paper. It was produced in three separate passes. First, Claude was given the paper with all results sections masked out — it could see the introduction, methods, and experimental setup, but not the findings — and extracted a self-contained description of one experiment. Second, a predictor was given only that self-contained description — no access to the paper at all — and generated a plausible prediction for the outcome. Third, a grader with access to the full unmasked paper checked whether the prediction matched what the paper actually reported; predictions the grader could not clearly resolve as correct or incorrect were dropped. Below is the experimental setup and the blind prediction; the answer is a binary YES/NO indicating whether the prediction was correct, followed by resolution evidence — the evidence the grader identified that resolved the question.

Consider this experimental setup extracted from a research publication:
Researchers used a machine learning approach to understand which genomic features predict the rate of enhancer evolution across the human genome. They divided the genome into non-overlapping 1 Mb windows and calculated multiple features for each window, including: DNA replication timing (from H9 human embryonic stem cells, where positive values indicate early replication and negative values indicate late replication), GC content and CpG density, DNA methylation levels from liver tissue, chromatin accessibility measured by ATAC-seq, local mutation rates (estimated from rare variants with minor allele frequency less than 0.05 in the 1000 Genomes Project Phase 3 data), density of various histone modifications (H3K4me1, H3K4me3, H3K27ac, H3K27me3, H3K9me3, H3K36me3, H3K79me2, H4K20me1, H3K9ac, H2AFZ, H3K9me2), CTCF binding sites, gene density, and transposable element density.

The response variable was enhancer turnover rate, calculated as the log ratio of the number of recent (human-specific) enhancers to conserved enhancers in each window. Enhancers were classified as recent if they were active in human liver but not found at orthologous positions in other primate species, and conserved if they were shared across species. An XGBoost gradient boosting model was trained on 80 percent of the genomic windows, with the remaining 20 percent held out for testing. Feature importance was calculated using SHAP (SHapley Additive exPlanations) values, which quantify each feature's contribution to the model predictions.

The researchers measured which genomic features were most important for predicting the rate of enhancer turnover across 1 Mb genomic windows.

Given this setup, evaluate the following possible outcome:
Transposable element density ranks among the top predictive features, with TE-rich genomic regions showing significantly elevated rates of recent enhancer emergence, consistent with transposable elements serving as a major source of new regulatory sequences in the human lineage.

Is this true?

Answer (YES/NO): NO